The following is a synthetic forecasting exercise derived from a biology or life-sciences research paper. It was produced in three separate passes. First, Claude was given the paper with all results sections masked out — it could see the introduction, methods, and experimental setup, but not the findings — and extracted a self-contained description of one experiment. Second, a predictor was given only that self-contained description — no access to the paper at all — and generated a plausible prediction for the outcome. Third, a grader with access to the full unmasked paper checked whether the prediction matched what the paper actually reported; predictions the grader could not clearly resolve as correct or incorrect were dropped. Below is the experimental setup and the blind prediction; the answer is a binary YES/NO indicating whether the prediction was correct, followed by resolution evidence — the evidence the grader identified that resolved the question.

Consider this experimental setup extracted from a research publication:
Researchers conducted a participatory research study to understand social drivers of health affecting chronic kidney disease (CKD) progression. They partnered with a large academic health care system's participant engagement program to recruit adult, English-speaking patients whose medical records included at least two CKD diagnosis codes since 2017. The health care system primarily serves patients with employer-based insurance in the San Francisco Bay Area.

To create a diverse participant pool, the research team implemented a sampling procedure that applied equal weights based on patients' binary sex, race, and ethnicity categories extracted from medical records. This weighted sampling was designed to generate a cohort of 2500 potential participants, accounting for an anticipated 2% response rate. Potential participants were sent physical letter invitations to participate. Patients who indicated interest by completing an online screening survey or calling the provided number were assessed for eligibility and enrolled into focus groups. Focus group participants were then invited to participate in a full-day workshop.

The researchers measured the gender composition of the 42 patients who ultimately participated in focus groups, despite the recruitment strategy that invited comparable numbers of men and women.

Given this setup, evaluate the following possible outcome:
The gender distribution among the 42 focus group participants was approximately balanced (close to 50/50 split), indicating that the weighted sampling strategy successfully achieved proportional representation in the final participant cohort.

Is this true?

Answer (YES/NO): NO